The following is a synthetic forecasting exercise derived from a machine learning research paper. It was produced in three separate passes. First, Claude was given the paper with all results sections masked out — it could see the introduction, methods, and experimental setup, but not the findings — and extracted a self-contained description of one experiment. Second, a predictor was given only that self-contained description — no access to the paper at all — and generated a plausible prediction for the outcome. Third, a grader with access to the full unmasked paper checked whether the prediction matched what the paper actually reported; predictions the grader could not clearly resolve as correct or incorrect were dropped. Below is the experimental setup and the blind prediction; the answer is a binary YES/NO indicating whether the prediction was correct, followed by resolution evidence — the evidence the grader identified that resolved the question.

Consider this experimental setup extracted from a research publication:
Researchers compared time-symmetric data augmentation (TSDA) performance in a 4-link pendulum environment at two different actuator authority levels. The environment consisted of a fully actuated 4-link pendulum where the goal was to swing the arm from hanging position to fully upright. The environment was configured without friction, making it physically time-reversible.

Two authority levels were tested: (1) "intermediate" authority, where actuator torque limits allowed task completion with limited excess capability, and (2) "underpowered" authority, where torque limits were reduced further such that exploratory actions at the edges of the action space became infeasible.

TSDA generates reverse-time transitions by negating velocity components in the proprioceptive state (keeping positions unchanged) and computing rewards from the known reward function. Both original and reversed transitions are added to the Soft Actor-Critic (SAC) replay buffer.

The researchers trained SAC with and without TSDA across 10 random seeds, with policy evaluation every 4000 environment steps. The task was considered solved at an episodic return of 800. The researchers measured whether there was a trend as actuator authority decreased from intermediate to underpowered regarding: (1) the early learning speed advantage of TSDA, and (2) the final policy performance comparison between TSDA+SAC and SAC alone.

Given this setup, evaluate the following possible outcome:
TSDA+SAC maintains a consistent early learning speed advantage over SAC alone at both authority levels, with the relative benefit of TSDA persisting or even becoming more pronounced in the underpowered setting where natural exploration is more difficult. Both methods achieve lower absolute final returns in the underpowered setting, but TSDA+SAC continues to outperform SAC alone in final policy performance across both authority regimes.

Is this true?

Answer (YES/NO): NO